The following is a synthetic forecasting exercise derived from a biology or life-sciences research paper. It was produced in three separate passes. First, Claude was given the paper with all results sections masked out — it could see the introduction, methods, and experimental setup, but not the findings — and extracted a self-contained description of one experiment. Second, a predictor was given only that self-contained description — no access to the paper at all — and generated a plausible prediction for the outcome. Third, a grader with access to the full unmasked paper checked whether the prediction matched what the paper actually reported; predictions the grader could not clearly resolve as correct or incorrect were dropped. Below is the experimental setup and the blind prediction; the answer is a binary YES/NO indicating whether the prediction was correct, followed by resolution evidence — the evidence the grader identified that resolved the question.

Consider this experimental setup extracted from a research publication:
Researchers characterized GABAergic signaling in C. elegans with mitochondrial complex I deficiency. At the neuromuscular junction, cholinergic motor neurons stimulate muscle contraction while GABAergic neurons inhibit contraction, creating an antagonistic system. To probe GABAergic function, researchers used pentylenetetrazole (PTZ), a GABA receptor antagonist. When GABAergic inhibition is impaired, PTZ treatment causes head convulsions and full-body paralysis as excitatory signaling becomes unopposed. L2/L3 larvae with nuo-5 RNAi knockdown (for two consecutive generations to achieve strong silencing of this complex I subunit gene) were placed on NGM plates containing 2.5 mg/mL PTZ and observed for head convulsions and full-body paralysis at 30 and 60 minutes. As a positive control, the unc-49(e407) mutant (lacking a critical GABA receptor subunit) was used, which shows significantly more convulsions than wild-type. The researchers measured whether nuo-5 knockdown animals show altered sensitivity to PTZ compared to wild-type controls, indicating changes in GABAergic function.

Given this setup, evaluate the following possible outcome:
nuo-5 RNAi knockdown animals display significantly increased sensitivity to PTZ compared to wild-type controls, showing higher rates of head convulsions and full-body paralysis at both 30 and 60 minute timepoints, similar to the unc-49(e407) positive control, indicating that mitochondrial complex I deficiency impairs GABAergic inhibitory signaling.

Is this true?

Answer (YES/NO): NO